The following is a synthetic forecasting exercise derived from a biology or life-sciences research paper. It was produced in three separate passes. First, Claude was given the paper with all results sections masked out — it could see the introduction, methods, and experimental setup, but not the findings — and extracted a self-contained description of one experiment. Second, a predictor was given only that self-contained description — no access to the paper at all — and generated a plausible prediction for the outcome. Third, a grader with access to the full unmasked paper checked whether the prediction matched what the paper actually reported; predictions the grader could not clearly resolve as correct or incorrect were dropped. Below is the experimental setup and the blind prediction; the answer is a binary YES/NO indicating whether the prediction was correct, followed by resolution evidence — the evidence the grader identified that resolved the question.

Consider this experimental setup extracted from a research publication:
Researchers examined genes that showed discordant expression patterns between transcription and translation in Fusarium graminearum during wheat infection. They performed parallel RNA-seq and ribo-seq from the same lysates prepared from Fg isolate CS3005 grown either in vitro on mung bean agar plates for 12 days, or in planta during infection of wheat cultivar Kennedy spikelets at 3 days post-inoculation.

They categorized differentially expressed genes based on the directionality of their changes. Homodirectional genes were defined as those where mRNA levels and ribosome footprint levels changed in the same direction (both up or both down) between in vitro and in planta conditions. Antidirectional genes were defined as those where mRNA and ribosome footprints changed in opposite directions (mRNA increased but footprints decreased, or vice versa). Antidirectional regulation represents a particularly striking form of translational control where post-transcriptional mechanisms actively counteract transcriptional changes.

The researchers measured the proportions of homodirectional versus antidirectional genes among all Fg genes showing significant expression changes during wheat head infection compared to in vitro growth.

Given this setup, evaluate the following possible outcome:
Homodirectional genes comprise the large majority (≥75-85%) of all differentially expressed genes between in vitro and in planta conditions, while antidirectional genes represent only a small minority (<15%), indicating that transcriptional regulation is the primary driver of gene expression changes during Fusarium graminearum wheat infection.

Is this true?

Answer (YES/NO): YES